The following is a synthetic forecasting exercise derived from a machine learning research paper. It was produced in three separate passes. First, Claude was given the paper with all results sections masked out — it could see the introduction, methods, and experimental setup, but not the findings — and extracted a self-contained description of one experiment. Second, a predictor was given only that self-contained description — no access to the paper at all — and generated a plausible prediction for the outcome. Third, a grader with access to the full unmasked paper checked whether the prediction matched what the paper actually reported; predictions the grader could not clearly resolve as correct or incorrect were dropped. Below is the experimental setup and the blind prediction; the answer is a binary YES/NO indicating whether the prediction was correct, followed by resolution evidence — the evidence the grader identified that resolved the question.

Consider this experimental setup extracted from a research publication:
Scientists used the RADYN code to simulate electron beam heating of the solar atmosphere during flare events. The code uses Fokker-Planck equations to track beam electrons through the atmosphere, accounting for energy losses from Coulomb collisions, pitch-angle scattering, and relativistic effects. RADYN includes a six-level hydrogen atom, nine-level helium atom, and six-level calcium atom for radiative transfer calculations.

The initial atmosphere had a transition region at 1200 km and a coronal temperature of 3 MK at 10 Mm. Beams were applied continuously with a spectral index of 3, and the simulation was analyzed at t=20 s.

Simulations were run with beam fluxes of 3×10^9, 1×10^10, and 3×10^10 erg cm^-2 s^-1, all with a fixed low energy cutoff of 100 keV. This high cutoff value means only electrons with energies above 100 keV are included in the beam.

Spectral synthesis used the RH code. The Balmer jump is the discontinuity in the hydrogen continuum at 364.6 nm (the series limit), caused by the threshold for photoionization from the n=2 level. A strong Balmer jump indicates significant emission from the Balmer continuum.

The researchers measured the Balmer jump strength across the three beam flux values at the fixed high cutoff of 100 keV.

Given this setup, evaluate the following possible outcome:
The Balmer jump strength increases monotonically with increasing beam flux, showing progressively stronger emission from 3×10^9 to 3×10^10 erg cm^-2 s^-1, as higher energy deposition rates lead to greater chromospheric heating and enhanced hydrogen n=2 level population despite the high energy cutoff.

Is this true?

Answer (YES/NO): YES